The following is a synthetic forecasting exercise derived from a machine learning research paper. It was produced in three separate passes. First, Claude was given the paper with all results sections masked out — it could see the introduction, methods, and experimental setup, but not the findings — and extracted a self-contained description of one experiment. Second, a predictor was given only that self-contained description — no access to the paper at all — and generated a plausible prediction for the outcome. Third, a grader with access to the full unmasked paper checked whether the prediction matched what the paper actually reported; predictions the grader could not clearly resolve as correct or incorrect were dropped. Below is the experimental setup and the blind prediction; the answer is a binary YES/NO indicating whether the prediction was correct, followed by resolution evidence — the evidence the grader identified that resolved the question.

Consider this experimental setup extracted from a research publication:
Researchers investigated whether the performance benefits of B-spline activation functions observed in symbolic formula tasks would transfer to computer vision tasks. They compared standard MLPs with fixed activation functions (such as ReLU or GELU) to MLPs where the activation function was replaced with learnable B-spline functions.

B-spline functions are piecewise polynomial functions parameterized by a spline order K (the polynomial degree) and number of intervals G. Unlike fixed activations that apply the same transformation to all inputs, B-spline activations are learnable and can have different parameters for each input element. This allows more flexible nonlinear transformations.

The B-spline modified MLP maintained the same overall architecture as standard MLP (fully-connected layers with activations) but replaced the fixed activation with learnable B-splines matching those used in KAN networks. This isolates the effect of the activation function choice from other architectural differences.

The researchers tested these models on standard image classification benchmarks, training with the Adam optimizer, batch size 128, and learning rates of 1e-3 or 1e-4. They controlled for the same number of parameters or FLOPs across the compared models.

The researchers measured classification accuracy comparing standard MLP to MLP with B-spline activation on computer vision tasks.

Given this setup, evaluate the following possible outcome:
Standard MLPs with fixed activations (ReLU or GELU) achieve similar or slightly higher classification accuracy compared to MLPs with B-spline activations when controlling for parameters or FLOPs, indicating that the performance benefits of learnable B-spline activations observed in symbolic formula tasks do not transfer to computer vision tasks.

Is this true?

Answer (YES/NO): YES